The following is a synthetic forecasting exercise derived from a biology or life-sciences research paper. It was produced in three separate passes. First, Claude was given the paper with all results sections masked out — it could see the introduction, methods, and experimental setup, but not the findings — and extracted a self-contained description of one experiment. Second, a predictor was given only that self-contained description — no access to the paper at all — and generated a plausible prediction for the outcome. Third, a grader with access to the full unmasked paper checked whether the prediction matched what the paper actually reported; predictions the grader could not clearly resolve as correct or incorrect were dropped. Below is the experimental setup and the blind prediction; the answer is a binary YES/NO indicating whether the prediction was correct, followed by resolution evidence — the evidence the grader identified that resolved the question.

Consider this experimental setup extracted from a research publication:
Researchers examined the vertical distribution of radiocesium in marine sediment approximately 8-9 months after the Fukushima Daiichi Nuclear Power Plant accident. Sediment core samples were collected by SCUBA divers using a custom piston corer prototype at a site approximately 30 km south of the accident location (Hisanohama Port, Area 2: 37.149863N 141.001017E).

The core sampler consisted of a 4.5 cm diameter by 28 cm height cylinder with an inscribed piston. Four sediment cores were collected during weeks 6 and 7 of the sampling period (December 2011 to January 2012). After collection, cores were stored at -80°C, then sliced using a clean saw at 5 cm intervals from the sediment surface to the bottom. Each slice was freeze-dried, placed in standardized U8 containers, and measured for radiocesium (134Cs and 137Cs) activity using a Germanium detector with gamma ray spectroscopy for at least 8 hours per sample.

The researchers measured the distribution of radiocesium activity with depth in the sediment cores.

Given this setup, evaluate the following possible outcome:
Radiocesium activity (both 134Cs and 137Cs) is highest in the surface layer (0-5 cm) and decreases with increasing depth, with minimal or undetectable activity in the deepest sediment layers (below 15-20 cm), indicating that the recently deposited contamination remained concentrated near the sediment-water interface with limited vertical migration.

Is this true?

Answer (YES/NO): YES